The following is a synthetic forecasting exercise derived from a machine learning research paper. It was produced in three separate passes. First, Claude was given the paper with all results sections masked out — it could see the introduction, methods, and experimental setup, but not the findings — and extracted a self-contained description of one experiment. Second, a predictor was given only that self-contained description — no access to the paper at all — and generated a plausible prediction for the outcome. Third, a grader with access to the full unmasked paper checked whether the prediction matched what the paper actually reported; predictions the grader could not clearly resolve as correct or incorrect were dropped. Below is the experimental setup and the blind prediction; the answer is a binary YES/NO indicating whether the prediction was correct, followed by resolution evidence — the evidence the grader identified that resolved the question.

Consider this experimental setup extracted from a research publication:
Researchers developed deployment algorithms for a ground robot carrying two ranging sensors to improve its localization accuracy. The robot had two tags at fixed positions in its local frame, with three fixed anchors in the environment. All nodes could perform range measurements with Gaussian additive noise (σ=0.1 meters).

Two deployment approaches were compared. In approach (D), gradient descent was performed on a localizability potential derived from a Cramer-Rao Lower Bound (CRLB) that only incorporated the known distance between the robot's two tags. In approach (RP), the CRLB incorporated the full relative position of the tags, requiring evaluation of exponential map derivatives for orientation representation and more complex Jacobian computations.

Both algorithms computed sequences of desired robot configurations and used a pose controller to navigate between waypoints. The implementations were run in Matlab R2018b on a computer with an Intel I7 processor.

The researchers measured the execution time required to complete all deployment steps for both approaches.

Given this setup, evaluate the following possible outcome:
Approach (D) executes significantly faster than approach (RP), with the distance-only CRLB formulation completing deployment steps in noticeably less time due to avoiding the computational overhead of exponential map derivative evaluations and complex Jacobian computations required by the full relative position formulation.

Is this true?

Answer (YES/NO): NO